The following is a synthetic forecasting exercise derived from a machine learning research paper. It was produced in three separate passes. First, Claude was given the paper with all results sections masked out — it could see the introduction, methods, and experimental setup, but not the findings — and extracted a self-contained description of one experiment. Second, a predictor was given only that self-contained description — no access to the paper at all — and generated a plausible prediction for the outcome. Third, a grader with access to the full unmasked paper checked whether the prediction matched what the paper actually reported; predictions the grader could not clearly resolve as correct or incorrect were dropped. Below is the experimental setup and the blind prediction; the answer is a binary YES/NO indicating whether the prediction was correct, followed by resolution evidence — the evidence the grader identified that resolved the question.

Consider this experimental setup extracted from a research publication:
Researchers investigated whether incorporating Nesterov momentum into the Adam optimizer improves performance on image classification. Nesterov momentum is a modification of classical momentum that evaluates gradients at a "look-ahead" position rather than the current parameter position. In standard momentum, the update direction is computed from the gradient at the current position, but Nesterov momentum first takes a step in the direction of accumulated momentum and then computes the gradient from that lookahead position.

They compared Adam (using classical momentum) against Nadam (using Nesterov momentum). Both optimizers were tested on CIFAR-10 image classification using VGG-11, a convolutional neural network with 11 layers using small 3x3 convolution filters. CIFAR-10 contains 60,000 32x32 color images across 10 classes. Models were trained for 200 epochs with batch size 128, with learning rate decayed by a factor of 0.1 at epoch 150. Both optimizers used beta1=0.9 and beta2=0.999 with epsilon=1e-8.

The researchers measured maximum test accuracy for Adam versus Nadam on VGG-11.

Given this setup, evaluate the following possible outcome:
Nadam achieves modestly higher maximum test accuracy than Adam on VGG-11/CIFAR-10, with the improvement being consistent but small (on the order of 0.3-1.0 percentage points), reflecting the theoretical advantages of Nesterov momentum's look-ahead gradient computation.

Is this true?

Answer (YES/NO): NO